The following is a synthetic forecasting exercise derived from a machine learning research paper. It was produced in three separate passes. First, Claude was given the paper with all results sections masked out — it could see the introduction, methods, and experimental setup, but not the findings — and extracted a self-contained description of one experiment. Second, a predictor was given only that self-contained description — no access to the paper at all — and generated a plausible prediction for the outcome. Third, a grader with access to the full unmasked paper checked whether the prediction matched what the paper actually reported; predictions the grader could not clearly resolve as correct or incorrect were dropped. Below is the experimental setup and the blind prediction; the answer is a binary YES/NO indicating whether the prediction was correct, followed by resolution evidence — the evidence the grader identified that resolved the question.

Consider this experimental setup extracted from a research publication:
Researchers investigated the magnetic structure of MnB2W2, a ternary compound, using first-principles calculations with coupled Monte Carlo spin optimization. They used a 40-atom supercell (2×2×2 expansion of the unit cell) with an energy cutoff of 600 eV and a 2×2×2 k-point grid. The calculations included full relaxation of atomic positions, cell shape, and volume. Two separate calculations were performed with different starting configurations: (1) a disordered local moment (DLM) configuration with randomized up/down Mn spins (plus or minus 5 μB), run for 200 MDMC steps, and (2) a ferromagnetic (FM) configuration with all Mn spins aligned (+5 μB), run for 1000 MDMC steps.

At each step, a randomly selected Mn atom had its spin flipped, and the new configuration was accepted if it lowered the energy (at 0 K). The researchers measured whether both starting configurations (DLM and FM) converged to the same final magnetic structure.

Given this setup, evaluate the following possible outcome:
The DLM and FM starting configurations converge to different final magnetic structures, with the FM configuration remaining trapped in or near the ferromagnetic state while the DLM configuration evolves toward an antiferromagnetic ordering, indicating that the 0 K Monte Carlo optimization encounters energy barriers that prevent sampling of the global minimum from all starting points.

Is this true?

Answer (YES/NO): NO